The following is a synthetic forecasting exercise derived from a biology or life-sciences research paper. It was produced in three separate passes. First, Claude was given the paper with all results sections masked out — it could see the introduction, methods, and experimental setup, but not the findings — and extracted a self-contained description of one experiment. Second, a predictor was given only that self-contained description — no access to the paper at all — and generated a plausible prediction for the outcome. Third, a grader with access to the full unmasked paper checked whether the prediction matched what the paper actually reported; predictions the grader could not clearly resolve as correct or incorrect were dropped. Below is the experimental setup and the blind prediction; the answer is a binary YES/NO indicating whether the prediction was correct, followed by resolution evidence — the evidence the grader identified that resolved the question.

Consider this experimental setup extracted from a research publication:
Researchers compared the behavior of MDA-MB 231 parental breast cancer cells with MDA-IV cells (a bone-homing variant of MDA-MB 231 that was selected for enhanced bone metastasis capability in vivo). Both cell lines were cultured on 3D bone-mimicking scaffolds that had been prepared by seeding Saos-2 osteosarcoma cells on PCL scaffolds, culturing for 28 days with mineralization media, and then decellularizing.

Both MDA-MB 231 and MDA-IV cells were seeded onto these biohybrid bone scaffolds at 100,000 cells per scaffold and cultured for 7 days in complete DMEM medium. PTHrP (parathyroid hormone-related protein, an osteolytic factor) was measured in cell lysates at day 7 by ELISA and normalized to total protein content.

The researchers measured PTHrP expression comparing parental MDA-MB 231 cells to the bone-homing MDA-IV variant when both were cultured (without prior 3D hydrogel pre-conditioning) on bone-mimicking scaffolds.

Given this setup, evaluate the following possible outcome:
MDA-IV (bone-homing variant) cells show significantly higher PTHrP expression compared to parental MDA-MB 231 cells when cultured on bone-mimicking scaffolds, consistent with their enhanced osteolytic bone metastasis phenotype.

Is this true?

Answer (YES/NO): NO